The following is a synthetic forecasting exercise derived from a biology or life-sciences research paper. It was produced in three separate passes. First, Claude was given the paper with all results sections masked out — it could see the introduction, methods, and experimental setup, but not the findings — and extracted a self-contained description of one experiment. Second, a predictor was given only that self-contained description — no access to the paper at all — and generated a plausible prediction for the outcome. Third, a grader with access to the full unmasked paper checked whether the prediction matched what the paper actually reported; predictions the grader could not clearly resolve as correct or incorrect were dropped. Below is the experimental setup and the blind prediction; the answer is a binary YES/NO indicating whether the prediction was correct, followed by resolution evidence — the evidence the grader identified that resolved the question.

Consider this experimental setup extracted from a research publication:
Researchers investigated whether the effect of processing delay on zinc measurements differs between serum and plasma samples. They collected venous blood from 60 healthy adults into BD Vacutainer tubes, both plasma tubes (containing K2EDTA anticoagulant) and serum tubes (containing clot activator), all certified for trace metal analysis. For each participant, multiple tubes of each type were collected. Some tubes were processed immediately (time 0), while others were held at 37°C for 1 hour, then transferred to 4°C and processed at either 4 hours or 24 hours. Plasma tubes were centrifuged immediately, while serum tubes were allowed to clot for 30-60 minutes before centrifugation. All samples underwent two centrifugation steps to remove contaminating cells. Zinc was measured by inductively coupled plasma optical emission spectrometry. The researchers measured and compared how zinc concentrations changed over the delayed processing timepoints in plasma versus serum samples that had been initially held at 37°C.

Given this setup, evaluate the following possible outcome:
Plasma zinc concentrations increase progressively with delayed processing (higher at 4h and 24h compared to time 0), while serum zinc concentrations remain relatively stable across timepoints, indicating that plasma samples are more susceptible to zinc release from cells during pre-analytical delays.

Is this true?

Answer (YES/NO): NO